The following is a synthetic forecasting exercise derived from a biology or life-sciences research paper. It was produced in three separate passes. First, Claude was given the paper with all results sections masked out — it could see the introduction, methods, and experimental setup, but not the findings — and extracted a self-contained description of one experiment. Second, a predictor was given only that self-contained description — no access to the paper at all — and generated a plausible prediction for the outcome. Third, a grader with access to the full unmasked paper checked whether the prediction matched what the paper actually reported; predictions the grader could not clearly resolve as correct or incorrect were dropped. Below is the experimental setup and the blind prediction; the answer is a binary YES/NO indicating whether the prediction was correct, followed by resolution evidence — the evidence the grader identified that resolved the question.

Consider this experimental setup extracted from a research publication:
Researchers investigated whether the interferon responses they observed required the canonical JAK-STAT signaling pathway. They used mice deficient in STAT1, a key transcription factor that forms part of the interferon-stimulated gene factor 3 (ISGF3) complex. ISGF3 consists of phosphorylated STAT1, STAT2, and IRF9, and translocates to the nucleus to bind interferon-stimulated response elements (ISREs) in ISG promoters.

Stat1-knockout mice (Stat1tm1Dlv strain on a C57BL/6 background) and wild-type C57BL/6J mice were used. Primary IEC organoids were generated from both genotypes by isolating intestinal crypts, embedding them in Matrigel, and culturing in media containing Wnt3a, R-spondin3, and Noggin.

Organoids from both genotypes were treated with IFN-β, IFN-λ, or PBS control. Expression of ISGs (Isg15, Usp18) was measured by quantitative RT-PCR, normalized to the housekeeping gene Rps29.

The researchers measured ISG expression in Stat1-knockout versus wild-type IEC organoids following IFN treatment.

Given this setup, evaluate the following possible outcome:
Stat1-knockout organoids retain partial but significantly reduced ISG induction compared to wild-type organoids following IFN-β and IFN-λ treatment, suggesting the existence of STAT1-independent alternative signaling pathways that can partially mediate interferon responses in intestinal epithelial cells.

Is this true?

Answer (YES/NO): NO